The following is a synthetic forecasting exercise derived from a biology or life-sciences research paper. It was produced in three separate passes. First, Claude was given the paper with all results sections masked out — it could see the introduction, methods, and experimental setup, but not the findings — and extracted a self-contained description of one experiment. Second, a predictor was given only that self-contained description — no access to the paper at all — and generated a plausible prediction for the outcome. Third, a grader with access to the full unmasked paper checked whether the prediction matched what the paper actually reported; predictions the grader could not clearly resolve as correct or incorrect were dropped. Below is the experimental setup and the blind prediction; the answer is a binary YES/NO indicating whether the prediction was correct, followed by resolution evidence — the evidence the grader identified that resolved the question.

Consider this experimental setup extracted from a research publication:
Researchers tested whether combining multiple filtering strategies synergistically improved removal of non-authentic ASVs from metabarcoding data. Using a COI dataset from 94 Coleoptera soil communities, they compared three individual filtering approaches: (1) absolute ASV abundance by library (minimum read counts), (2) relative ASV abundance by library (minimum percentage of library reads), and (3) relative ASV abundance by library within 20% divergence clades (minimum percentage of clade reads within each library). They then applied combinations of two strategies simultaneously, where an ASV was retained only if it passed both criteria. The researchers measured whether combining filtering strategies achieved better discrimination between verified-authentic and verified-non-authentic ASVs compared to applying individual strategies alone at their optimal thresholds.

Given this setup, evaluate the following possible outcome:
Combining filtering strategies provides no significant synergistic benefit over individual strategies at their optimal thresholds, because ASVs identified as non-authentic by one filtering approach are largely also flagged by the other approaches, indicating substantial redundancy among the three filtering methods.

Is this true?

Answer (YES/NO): NO